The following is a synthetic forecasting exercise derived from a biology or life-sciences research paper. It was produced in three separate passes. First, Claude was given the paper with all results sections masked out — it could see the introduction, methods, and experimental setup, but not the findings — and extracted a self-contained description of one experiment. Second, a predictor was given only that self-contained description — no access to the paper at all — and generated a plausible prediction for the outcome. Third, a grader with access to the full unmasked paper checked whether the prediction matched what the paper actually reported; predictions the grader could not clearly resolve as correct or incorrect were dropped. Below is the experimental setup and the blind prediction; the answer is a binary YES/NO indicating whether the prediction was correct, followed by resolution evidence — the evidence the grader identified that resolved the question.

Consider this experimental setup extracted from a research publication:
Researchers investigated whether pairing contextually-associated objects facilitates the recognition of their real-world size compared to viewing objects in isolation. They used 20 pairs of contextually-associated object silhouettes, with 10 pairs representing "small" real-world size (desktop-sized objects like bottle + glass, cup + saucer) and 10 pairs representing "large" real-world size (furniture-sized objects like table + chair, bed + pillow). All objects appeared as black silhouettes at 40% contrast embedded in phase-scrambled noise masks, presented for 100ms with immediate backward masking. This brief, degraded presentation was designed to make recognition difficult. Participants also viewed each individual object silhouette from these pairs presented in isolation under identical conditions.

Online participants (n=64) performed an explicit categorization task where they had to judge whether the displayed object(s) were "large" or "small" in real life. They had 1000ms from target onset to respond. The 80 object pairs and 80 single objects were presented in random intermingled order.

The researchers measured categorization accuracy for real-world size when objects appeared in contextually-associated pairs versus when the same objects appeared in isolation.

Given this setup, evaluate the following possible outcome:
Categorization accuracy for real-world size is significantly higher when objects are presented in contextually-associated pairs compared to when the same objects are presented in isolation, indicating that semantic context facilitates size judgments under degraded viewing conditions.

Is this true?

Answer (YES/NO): YES